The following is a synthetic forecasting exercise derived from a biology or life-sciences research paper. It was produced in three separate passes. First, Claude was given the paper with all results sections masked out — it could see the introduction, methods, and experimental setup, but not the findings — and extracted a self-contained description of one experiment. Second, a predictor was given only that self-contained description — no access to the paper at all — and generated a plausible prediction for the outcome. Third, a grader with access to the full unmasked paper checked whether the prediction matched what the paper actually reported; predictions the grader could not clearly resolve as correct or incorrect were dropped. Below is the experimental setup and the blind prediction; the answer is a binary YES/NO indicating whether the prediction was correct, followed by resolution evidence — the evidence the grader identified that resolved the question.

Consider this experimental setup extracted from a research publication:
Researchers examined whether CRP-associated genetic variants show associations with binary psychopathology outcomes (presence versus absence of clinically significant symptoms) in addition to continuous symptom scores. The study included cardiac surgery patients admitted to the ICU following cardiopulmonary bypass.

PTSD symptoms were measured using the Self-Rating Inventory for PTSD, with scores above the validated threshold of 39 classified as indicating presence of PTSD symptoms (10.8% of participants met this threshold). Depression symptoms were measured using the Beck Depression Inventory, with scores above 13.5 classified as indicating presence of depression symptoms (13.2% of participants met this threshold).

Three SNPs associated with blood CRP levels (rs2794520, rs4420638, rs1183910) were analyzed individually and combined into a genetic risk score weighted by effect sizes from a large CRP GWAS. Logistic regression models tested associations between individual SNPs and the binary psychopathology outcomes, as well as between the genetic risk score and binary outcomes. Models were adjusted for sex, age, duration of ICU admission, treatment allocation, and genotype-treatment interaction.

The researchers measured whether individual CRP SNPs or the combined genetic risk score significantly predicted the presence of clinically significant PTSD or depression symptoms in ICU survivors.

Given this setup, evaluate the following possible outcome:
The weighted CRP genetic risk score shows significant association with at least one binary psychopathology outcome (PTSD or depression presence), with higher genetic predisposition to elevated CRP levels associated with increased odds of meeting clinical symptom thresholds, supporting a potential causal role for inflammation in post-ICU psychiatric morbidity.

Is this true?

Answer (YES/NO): NO